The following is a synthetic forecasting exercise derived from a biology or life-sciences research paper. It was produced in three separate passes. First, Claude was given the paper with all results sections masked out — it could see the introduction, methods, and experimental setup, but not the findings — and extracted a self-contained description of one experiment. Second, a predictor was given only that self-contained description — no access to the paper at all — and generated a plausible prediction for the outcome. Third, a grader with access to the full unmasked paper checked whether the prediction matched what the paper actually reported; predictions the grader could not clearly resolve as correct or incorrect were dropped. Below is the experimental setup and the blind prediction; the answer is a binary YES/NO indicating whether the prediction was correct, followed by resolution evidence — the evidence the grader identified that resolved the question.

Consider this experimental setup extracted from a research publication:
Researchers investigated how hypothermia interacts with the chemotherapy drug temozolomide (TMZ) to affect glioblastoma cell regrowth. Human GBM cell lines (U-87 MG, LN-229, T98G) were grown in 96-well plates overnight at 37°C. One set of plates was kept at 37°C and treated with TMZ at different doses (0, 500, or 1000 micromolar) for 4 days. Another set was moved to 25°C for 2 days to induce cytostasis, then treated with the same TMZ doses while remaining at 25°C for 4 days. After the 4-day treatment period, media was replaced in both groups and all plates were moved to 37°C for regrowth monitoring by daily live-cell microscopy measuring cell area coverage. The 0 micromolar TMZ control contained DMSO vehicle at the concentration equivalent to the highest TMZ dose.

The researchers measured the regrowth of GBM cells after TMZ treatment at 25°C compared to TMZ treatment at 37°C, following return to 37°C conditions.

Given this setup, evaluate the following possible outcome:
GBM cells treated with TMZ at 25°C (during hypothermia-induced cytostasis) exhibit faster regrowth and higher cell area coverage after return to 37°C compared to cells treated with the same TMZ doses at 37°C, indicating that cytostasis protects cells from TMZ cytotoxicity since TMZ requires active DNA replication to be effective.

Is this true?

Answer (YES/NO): NO